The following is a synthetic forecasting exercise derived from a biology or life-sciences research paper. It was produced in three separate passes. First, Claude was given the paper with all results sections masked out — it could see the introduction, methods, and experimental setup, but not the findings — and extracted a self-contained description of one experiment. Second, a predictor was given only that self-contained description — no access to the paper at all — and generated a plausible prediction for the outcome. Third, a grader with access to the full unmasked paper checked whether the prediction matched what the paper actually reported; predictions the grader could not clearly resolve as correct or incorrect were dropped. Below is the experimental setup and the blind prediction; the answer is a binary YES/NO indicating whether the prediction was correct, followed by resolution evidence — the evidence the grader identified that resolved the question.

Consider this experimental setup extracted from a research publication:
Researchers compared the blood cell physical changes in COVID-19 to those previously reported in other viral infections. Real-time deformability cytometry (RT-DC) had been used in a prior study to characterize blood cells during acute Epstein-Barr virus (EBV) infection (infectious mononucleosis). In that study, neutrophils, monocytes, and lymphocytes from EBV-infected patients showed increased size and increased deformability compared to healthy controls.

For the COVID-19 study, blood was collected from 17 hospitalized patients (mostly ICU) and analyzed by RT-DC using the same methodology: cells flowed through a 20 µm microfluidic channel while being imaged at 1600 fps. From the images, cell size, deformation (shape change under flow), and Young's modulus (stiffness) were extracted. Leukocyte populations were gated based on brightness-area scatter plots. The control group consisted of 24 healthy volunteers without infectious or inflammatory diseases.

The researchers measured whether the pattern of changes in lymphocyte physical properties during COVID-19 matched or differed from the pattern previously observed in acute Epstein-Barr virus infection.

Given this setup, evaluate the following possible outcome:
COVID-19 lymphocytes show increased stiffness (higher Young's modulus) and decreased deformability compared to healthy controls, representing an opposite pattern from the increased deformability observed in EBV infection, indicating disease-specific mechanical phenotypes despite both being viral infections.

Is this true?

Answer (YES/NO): NO